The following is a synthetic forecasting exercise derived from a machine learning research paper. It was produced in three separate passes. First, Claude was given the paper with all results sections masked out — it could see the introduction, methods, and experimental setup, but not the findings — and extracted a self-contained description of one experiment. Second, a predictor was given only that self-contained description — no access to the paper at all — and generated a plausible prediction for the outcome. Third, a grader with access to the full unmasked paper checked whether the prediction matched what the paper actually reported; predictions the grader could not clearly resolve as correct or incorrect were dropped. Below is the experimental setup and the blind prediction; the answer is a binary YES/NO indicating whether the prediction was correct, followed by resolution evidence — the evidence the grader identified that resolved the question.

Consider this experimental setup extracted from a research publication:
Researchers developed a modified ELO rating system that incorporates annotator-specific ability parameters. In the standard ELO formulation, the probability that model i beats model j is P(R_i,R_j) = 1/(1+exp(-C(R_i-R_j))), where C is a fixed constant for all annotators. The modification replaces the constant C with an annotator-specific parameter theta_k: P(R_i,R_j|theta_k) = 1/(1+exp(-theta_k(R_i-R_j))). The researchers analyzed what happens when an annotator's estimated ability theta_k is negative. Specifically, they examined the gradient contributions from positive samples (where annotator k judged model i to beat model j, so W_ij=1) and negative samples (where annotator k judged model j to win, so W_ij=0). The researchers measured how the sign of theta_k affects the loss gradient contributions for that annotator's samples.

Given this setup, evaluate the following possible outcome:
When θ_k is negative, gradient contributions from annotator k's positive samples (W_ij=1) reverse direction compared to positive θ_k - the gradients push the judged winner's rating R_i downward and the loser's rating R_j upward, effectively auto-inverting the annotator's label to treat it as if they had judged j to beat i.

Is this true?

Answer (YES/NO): YES